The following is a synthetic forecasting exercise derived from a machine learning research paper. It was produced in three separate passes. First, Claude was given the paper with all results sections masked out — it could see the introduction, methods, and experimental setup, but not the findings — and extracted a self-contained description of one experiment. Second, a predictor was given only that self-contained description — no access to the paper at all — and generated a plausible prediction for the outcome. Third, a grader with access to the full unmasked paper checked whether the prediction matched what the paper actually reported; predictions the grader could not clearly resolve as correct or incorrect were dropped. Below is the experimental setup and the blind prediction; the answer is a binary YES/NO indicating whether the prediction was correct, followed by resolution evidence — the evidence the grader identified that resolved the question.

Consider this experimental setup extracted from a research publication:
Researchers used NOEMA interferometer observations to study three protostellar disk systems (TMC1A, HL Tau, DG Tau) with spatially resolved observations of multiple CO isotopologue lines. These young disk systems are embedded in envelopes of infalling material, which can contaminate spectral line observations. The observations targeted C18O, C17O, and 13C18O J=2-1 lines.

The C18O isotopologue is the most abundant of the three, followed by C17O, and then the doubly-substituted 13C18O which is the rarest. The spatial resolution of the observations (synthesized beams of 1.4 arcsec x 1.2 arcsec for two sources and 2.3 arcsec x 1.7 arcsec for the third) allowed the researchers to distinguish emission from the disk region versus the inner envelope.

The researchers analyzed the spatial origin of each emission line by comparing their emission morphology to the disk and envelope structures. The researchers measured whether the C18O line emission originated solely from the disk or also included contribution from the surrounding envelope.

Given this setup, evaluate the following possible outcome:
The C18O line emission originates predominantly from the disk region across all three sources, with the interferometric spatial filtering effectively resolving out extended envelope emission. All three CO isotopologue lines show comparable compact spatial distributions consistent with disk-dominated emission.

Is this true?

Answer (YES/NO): NO